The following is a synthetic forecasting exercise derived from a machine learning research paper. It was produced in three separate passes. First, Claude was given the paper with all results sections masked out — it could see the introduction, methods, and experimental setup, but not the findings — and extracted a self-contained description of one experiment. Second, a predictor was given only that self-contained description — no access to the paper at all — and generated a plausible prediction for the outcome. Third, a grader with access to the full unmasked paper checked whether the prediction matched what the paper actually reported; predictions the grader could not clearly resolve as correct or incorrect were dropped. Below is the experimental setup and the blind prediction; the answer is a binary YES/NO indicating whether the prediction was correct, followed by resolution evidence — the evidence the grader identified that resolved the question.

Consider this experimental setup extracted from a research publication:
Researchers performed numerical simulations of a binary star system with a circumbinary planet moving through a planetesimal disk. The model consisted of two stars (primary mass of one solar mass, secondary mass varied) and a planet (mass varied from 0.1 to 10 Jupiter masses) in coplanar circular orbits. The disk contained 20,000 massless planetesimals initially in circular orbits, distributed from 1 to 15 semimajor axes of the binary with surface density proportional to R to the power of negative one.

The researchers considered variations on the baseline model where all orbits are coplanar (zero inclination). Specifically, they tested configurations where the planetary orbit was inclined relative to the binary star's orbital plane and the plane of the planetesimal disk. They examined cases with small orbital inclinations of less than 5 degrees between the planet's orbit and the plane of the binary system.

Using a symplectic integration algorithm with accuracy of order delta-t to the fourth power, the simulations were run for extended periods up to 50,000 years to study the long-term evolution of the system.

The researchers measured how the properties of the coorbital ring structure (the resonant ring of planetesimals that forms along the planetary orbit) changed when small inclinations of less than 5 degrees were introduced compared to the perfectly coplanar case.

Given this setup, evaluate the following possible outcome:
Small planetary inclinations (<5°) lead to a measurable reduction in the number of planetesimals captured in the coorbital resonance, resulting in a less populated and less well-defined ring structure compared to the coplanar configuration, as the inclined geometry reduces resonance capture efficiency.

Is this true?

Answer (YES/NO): NO